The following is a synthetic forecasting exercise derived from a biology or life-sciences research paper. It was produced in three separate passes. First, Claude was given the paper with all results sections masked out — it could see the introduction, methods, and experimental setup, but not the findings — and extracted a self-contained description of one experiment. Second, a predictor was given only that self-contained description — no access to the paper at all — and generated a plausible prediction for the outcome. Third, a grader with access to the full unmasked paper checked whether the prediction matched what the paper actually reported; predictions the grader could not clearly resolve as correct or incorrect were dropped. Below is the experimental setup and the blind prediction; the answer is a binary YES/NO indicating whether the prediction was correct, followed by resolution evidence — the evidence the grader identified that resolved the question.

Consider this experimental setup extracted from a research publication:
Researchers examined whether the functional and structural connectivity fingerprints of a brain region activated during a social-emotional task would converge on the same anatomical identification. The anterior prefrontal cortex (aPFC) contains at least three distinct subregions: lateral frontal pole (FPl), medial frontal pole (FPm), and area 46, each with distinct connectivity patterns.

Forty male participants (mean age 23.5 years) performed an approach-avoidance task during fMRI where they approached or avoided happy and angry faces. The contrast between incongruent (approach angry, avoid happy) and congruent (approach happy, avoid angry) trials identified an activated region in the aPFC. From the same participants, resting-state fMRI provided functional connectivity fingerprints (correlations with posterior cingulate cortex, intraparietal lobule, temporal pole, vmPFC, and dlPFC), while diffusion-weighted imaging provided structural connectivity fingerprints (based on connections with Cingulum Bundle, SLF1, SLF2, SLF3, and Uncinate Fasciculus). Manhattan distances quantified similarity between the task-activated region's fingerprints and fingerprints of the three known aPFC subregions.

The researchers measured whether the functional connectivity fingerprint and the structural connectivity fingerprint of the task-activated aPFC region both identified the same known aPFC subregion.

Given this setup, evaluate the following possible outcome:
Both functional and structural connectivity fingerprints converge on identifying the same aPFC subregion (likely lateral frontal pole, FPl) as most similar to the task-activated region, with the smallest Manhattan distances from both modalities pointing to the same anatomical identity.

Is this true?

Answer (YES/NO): YES